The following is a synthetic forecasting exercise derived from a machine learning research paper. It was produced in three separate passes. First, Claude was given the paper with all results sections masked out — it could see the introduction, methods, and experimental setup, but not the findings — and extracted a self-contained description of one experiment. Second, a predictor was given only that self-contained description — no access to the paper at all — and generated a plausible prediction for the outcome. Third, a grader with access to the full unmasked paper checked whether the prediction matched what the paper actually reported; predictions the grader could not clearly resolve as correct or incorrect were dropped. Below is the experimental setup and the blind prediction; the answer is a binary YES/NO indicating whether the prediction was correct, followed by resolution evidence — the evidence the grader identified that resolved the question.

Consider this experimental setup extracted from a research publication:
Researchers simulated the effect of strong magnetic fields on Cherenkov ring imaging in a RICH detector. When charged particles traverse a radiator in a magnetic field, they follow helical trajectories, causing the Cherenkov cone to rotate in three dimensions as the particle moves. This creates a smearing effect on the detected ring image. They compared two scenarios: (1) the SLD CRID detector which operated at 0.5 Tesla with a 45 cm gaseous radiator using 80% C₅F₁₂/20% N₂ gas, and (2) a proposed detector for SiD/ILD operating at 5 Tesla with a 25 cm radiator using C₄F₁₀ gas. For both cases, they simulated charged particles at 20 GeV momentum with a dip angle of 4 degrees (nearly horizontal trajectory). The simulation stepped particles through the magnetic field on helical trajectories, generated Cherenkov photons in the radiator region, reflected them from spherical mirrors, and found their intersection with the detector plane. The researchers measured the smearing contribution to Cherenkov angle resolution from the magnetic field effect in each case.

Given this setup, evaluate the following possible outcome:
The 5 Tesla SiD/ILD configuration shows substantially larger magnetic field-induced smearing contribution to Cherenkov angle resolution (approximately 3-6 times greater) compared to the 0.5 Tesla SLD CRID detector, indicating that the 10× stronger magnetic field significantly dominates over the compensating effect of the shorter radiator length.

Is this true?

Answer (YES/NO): YES